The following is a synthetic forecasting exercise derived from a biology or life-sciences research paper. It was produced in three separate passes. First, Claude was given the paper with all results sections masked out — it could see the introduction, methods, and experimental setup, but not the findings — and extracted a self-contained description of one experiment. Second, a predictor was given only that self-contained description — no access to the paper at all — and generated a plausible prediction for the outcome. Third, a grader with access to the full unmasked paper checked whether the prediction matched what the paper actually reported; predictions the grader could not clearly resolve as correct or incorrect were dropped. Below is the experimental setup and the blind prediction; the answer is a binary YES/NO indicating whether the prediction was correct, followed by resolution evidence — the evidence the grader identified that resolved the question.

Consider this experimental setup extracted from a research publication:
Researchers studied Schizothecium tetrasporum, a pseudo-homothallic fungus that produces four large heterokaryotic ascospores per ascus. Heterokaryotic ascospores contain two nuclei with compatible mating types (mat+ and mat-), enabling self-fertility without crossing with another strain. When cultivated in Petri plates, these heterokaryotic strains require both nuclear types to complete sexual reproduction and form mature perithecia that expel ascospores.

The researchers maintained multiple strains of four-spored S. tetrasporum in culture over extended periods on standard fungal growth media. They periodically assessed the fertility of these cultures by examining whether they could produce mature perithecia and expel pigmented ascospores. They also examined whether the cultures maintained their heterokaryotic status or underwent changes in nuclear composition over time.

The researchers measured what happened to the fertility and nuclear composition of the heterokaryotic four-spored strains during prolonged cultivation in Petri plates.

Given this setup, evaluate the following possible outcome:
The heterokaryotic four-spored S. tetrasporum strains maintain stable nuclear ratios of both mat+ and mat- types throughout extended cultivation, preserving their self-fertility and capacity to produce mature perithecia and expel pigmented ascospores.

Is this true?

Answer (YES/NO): NO